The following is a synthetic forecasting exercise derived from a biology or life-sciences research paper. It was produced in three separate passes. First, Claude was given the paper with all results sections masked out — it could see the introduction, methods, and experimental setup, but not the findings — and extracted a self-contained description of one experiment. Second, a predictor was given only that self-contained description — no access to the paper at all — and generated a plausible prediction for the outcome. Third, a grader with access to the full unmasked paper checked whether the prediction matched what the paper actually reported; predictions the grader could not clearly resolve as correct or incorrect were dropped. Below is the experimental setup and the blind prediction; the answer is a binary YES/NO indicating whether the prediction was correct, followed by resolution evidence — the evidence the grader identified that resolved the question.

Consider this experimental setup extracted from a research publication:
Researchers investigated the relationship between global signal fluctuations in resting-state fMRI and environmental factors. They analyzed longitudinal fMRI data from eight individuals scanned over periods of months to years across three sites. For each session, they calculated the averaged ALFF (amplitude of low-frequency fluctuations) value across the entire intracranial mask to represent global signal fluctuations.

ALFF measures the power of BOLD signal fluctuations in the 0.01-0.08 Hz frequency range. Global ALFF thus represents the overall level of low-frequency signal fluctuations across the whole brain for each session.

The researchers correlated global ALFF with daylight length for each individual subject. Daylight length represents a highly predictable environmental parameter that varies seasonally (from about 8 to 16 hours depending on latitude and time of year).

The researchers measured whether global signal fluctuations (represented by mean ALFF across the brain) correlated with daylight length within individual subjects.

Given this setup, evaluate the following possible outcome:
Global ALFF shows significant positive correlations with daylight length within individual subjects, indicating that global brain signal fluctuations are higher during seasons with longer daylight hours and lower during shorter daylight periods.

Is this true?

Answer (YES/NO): NO